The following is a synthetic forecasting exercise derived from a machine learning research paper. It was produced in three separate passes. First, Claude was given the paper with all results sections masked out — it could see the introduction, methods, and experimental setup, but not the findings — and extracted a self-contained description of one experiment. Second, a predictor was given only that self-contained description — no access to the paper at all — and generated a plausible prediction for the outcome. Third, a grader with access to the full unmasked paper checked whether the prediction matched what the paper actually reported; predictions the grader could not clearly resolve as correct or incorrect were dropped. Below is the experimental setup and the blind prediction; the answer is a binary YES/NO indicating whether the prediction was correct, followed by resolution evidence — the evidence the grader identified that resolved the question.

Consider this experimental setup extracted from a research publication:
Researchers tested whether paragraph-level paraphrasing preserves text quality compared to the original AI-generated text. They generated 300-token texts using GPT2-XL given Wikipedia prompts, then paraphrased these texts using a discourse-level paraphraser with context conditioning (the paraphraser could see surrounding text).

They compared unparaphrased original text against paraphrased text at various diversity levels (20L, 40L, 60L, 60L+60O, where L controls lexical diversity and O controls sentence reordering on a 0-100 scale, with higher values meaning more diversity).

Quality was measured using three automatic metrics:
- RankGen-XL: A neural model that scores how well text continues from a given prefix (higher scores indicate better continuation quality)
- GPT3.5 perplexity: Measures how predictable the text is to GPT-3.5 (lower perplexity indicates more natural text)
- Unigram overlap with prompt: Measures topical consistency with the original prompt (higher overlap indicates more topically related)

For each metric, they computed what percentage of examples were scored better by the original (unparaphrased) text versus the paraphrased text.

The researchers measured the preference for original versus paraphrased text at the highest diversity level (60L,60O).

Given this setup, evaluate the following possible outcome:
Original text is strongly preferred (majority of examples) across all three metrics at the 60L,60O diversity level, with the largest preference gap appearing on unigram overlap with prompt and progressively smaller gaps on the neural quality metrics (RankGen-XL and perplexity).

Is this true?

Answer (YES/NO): NO